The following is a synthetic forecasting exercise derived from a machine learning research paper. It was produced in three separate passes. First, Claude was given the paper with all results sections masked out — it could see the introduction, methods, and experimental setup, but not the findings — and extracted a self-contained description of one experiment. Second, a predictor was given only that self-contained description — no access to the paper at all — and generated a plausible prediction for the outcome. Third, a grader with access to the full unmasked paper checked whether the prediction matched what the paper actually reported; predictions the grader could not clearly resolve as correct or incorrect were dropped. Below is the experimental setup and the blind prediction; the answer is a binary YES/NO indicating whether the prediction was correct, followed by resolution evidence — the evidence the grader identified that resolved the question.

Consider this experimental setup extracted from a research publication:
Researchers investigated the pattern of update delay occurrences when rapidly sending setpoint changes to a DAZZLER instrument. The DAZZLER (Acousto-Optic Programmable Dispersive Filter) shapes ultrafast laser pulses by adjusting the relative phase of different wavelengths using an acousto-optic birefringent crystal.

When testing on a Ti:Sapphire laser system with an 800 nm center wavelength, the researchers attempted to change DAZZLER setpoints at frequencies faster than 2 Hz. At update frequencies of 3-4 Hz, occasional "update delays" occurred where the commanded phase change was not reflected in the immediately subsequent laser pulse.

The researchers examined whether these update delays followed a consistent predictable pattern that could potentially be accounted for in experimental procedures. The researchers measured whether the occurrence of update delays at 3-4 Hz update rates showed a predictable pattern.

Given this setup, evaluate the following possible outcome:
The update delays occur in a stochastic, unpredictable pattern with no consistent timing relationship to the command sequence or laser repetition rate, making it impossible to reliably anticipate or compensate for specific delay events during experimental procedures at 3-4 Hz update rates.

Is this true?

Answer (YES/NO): YES